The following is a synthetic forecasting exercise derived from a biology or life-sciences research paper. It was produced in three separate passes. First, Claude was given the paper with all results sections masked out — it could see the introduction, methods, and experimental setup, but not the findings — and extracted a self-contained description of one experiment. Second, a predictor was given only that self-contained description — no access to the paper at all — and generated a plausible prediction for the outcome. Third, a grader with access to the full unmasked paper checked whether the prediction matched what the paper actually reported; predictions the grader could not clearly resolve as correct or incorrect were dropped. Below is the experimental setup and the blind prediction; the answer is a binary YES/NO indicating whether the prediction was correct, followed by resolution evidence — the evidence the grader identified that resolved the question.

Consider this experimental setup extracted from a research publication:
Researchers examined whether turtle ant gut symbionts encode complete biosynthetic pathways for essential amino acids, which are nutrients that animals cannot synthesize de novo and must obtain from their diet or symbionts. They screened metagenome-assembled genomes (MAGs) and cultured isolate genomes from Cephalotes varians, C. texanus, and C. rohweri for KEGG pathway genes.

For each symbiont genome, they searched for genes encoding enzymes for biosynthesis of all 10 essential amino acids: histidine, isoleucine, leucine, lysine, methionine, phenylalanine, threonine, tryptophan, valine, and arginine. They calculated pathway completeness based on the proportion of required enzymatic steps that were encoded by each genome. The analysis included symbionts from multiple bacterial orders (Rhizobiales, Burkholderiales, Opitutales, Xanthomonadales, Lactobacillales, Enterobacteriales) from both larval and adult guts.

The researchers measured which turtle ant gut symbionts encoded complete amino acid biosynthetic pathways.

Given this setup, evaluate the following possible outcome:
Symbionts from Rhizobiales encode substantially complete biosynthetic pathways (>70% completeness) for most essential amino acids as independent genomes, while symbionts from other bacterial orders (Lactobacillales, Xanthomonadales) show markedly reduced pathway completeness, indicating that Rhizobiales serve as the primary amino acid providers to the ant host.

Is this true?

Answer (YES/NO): NO